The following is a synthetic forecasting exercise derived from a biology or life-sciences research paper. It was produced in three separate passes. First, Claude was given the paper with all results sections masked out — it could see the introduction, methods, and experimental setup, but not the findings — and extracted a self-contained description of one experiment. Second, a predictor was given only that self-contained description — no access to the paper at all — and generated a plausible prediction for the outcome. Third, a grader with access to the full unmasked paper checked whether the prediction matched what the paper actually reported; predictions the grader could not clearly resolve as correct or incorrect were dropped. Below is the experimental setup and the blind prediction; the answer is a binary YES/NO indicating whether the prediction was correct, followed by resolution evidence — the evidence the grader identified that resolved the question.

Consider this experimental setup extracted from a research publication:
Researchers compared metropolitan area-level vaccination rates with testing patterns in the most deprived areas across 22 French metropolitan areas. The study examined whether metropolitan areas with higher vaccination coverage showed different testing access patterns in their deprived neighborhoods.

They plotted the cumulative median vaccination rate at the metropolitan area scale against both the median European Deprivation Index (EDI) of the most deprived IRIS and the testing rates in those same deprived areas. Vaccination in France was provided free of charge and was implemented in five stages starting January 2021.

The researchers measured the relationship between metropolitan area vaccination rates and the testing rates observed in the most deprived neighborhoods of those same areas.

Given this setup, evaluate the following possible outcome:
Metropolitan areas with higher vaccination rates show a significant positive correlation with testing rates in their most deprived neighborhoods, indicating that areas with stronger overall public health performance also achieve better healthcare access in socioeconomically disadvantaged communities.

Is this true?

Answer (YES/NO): NO